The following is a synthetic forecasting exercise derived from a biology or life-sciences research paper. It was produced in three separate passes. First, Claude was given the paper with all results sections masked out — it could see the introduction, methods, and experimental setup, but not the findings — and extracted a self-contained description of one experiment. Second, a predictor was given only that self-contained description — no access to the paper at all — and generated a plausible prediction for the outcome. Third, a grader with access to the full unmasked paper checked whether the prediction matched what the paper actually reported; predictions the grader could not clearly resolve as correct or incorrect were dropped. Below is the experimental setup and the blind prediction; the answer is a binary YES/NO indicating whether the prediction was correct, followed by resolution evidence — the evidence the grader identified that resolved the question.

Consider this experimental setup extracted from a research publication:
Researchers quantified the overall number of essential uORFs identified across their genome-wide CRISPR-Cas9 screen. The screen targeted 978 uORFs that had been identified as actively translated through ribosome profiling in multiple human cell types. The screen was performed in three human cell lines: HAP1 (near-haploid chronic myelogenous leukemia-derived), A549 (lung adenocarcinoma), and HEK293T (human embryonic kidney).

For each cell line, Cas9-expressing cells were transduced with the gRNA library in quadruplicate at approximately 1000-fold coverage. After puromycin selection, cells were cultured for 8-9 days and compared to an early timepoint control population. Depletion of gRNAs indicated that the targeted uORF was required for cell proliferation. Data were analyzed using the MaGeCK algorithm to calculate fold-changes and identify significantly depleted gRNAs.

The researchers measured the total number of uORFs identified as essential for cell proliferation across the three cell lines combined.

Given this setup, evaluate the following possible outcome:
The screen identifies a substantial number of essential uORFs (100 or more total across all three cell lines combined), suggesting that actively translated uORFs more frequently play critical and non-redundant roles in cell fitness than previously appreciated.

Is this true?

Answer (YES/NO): YES